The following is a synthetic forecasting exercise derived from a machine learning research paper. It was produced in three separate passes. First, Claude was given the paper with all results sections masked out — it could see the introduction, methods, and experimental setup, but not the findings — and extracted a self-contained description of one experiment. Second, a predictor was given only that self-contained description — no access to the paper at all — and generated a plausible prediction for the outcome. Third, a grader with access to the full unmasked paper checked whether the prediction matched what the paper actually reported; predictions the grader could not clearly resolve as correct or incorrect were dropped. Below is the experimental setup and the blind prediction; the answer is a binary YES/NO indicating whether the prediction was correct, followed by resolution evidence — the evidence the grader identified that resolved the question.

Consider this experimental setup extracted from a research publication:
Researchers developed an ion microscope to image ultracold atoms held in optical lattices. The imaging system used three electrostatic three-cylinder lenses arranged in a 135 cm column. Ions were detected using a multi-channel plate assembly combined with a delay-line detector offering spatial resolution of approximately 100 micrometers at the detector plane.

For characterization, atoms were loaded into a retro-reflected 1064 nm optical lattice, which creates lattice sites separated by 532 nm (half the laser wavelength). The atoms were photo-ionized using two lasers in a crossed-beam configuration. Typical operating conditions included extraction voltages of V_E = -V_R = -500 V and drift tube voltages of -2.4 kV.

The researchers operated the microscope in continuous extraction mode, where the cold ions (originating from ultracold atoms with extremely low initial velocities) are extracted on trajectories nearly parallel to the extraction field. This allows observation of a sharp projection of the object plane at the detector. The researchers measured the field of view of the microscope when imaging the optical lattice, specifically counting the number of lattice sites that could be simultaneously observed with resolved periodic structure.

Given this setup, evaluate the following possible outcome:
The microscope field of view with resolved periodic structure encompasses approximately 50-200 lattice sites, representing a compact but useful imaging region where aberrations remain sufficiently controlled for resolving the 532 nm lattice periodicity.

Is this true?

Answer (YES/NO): YES